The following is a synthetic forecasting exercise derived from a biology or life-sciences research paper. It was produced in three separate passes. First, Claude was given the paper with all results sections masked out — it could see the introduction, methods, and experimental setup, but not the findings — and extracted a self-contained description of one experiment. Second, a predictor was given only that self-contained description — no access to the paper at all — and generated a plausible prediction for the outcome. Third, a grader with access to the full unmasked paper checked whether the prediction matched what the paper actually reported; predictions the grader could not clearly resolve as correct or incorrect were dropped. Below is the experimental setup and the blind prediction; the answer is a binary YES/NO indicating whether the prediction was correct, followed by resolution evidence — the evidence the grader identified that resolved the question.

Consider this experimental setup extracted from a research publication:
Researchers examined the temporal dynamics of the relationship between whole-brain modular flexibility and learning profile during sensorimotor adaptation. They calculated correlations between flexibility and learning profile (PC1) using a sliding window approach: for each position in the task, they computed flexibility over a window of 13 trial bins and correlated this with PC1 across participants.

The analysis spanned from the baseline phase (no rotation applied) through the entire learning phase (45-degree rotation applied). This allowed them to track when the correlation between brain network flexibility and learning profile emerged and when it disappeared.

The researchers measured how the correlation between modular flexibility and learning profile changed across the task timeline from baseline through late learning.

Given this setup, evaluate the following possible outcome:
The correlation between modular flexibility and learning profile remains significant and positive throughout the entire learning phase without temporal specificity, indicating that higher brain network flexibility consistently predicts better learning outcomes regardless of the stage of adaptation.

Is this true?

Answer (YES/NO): NO